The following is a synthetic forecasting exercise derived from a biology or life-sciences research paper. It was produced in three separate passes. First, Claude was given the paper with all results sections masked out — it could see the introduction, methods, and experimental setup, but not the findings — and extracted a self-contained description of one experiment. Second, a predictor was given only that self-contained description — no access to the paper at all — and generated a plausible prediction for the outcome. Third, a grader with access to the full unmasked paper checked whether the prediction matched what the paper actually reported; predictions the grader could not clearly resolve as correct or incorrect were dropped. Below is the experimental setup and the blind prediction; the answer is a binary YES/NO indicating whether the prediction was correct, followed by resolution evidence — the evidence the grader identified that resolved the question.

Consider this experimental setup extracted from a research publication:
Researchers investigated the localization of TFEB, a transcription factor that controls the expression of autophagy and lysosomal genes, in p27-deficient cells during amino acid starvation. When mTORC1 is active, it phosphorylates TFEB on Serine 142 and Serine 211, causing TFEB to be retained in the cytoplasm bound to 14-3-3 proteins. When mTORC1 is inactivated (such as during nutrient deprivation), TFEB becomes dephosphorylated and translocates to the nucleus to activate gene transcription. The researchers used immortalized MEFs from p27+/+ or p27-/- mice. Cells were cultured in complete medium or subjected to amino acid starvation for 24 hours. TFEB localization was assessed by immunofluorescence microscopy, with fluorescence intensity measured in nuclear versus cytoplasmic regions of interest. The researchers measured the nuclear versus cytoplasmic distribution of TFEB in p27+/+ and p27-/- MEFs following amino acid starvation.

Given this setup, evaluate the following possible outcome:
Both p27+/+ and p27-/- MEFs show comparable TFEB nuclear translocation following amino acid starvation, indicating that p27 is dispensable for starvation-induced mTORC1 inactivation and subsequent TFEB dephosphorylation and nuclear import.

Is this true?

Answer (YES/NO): NO